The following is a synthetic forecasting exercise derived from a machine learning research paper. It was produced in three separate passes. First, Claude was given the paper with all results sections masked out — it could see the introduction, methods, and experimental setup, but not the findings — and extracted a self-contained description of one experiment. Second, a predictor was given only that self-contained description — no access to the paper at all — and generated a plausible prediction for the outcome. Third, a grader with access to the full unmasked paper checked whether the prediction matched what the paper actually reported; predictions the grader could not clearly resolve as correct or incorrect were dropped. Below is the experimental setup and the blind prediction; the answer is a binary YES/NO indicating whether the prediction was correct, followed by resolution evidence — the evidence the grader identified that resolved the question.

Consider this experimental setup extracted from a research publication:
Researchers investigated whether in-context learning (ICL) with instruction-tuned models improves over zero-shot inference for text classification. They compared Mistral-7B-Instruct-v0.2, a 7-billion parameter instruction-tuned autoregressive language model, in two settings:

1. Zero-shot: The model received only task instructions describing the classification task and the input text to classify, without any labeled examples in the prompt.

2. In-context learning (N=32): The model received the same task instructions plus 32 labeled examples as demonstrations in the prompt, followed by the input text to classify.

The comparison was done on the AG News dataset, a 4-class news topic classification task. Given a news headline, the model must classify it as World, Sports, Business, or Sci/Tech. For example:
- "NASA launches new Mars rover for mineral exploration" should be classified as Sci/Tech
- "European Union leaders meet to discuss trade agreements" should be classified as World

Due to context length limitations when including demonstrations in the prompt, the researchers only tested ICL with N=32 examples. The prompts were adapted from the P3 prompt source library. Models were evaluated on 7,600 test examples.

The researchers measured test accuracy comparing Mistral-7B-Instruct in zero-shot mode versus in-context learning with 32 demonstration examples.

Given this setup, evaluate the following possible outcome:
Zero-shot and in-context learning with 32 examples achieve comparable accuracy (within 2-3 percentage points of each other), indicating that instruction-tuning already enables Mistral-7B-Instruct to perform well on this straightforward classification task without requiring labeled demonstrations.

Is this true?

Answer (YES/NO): NO